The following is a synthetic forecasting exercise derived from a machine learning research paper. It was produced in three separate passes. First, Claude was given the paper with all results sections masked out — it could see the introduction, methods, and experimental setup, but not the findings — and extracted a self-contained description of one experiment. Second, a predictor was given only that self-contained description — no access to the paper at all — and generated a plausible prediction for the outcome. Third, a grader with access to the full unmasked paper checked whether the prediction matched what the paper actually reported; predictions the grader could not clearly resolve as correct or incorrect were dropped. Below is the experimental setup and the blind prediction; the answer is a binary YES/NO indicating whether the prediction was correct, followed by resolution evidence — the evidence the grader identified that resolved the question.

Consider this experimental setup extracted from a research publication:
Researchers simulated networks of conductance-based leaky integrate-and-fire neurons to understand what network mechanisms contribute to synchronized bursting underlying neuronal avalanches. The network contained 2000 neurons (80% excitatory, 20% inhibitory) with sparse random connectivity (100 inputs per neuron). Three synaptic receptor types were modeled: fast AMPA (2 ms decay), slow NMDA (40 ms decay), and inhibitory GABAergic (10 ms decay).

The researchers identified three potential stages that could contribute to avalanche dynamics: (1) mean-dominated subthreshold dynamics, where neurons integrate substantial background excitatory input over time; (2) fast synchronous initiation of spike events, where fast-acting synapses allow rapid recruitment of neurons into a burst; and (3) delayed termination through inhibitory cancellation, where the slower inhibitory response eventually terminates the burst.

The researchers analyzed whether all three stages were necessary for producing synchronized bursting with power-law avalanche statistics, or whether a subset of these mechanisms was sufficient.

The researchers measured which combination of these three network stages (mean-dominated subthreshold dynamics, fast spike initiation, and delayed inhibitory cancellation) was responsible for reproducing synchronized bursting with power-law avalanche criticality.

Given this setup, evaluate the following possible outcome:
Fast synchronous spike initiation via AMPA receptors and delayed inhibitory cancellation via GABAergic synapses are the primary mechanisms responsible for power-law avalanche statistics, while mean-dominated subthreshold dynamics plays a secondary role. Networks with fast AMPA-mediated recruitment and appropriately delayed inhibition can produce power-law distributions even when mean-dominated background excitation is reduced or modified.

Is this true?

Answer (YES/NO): NO